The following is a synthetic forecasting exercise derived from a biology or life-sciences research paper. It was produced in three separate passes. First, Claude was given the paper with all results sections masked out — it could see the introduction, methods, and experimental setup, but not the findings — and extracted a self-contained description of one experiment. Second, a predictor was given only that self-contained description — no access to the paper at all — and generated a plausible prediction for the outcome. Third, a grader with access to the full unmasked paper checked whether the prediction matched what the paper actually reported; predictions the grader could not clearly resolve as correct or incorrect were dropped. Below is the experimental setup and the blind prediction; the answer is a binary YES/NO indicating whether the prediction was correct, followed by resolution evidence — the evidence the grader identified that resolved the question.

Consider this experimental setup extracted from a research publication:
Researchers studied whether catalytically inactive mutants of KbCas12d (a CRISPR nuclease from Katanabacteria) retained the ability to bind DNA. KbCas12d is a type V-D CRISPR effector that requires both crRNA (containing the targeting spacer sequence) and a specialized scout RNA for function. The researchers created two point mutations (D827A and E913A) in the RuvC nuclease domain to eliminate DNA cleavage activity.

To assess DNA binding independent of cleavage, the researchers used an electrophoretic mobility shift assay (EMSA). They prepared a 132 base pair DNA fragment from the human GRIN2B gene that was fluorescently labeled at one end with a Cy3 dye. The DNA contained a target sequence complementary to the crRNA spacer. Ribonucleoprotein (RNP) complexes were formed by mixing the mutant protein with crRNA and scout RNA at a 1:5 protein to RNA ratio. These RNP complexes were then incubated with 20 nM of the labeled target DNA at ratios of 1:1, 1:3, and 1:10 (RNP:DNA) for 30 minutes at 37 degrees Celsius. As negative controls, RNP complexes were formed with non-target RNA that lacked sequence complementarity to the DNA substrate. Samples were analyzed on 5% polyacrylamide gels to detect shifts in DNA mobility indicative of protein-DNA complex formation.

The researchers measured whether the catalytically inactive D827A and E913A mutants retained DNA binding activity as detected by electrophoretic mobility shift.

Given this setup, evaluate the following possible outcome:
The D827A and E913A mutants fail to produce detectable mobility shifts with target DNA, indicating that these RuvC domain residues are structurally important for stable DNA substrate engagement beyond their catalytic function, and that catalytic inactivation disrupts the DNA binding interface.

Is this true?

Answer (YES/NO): NO